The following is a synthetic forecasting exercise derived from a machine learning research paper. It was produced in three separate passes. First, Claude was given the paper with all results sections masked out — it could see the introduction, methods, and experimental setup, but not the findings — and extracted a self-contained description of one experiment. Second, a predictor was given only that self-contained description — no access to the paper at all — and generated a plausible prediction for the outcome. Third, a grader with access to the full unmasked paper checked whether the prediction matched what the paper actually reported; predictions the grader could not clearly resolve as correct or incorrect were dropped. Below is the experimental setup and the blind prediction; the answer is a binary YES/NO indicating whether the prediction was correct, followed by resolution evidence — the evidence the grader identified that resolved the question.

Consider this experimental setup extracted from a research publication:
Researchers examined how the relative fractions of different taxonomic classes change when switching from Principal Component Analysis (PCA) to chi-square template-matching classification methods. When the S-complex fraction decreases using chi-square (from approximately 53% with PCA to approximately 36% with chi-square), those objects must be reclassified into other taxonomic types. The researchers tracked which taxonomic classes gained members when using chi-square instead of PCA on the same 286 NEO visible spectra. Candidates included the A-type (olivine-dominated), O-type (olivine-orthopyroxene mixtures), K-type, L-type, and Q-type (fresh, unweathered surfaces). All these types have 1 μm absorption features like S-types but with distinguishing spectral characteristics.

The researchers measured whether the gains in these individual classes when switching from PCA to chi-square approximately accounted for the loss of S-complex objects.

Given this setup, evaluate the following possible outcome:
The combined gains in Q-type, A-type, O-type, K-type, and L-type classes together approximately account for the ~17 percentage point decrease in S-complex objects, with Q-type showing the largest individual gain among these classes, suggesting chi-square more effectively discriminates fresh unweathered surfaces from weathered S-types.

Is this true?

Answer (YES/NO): YES